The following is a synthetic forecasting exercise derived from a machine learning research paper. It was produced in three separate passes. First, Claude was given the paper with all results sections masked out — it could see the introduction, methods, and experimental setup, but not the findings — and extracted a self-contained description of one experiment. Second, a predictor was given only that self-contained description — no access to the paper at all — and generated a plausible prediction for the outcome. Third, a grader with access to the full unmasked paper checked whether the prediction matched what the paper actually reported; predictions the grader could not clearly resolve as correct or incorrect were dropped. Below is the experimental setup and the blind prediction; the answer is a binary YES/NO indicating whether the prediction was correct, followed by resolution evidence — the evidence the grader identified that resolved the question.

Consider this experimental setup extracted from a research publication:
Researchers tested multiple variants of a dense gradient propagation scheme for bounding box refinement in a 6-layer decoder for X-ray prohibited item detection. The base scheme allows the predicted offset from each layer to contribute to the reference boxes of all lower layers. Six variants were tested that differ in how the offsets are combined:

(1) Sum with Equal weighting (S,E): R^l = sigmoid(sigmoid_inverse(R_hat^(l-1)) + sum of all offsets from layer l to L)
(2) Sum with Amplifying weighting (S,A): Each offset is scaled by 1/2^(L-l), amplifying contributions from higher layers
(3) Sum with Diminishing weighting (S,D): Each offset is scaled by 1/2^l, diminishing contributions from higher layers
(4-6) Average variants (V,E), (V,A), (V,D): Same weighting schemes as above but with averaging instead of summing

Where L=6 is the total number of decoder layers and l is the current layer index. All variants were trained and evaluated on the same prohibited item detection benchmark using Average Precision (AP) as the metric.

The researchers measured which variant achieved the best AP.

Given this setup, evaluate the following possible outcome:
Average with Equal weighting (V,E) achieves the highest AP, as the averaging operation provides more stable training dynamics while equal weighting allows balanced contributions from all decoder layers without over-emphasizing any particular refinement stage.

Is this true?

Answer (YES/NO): NO